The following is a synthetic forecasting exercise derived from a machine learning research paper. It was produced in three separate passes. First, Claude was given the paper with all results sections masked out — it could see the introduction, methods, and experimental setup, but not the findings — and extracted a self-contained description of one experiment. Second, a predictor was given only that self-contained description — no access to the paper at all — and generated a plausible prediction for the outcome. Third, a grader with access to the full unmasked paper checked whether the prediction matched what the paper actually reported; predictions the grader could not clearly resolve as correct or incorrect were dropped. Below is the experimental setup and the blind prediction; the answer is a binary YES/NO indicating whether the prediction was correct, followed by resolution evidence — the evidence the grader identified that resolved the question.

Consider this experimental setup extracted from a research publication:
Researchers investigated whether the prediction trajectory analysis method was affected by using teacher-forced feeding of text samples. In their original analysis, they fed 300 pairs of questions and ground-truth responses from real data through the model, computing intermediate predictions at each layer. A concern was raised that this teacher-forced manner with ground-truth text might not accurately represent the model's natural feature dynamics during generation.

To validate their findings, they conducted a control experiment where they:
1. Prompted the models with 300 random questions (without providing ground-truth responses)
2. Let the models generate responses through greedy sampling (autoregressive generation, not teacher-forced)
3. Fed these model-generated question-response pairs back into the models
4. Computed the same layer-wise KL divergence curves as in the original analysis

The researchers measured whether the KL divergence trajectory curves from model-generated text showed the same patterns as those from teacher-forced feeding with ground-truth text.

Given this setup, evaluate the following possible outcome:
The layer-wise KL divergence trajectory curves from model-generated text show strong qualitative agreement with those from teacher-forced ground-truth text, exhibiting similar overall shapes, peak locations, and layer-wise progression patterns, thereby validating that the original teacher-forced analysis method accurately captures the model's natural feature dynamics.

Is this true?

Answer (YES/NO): YES